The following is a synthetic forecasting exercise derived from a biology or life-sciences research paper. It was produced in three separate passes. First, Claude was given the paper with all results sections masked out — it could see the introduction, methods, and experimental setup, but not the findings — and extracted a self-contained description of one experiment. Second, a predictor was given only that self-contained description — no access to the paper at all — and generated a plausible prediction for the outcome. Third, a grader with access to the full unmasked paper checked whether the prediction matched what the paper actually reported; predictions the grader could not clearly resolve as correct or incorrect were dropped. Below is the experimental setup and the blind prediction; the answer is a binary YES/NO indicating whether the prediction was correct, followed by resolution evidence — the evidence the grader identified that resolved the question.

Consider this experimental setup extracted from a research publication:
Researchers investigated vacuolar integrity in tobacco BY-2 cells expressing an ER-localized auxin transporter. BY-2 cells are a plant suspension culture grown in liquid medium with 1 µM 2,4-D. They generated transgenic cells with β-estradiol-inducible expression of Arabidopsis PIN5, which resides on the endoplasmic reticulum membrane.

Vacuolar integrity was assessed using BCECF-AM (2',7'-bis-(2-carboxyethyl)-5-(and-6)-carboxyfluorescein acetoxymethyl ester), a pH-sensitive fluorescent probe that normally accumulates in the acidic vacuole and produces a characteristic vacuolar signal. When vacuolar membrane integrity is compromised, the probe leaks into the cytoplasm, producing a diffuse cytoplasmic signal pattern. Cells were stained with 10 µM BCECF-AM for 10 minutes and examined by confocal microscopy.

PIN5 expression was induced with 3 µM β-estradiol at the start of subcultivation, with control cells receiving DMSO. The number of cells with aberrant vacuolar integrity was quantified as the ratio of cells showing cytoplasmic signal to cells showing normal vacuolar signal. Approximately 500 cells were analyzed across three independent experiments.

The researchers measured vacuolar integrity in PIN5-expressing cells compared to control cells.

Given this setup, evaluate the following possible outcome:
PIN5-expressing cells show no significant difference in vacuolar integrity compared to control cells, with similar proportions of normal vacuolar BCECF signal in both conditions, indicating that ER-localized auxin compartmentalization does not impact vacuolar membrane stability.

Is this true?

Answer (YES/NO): NO